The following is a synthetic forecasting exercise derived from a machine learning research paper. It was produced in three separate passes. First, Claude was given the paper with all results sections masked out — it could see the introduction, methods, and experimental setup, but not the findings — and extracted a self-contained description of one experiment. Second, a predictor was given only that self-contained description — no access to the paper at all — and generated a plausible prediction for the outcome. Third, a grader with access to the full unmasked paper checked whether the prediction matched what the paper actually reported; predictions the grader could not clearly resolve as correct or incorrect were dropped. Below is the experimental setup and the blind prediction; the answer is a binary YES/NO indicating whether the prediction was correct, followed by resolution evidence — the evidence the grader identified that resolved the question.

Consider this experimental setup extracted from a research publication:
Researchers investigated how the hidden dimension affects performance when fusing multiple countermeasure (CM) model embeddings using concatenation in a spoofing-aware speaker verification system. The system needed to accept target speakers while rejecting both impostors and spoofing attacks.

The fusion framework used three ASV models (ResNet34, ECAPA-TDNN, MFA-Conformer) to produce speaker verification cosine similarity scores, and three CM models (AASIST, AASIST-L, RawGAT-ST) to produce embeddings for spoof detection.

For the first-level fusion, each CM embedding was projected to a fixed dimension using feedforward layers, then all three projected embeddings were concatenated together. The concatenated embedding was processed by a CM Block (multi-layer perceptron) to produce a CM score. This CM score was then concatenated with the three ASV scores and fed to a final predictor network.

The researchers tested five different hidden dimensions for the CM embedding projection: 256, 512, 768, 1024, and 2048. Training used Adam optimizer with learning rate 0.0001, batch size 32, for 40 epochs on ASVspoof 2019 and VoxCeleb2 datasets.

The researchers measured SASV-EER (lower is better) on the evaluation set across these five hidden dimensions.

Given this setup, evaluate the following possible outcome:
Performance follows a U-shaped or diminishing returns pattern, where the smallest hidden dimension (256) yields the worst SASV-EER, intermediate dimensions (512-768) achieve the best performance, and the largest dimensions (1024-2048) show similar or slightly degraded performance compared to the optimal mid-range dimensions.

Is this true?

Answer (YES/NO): NO